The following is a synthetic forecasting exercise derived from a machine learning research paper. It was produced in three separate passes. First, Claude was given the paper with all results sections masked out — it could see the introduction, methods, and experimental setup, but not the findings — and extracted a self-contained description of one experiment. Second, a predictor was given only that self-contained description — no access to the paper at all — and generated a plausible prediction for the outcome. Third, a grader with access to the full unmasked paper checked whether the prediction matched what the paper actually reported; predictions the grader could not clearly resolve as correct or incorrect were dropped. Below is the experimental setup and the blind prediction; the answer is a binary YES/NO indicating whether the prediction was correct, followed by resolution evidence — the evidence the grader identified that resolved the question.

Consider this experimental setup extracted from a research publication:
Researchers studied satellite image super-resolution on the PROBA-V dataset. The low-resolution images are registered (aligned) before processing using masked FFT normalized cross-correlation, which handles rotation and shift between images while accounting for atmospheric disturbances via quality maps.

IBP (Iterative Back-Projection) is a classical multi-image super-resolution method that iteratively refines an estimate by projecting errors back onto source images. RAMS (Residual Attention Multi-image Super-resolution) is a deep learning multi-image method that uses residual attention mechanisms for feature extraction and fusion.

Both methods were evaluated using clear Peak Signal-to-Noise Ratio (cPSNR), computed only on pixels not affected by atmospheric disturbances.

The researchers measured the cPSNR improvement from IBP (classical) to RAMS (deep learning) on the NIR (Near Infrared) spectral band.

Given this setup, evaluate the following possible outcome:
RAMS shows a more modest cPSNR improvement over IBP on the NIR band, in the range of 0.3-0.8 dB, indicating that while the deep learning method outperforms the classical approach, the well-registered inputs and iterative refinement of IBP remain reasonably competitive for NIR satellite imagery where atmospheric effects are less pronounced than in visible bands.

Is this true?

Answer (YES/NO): NO